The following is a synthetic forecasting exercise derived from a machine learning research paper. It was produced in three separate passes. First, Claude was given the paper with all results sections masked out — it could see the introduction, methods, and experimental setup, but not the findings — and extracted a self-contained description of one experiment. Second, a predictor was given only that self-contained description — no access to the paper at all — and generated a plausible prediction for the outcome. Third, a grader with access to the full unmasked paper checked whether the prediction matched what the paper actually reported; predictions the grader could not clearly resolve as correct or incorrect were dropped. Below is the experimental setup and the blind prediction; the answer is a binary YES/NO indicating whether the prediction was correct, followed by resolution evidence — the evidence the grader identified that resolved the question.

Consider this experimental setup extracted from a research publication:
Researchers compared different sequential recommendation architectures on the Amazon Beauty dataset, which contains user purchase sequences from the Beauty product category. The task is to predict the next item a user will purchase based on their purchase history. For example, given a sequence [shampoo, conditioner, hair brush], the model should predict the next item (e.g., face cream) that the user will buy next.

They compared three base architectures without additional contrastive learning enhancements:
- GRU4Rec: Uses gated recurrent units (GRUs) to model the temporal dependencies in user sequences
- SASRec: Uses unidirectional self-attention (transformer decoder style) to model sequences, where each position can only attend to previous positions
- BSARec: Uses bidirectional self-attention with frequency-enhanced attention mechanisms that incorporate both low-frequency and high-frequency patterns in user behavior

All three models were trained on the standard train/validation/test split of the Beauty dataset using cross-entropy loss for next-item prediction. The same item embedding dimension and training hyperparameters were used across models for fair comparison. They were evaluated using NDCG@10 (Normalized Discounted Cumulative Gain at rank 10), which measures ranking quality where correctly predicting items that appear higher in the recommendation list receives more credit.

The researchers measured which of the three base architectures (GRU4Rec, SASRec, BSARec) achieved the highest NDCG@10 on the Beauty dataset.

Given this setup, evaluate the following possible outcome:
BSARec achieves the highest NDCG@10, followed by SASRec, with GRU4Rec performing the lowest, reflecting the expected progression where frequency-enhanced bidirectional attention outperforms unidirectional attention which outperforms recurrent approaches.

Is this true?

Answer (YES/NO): YES